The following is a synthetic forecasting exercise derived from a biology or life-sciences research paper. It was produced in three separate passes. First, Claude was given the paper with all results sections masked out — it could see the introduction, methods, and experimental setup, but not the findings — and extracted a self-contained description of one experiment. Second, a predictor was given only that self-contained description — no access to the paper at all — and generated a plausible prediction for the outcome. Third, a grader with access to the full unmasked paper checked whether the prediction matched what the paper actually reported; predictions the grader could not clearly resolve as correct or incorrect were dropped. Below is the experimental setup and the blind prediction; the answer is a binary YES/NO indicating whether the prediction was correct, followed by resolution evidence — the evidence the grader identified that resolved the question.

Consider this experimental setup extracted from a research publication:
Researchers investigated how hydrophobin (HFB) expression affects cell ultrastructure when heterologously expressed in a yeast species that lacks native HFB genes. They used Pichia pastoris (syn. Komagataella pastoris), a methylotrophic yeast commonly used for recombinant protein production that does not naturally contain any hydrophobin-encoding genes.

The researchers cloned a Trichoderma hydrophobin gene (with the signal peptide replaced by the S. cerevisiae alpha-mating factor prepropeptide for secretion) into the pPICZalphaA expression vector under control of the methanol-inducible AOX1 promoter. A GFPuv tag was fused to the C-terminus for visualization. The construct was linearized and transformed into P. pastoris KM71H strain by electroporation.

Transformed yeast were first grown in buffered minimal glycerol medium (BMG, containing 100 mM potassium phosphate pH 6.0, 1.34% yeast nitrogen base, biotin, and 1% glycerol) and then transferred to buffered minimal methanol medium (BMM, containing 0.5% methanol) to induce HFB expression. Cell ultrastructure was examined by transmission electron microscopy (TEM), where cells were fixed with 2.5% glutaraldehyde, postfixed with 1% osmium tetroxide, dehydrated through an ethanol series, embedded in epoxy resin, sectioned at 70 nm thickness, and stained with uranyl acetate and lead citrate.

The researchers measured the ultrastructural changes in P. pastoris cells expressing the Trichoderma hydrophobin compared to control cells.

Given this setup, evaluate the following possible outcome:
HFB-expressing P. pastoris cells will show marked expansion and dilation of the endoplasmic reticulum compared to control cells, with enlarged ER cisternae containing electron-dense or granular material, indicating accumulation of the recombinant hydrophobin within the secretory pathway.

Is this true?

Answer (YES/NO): NO